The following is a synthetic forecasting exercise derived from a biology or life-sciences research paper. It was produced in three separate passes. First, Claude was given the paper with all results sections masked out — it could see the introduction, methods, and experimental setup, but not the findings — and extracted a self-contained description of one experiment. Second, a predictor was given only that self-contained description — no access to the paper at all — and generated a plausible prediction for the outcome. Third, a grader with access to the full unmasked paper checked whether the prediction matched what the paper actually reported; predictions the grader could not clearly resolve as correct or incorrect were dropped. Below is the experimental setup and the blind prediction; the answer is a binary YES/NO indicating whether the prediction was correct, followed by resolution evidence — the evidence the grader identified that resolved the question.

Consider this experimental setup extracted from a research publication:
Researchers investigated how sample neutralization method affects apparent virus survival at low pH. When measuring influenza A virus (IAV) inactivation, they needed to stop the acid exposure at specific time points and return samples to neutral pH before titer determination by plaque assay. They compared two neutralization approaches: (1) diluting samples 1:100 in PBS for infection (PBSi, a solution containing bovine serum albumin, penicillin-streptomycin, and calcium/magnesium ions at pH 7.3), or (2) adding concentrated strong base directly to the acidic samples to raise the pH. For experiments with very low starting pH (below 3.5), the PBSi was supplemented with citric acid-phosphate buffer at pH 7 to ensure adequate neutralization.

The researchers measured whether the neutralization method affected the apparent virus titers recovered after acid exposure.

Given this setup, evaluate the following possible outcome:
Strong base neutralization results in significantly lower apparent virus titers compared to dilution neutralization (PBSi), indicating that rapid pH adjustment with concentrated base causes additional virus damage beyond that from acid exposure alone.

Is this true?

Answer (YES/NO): YES